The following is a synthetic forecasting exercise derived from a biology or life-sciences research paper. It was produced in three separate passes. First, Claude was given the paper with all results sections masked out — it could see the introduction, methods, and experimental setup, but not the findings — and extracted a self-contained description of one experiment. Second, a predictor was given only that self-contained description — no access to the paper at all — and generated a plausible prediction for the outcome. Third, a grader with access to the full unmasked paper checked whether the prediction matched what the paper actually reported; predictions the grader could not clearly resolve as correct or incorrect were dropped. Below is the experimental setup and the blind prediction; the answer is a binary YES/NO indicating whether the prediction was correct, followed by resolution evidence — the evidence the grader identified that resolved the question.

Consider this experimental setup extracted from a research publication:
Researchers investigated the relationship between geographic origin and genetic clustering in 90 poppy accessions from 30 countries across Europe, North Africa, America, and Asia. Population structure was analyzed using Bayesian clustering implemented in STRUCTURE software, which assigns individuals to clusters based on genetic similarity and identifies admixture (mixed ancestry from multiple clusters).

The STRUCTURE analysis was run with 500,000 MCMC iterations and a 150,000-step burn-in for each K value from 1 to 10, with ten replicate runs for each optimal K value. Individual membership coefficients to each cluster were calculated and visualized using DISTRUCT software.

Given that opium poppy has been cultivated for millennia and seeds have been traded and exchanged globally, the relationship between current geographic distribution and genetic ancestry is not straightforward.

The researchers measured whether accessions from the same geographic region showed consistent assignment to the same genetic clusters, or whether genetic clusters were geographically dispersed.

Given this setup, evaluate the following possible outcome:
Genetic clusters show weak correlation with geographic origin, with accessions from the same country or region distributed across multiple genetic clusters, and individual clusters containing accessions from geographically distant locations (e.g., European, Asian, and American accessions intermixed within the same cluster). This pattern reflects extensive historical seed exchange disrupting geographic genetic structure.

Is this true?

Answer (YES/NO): NO